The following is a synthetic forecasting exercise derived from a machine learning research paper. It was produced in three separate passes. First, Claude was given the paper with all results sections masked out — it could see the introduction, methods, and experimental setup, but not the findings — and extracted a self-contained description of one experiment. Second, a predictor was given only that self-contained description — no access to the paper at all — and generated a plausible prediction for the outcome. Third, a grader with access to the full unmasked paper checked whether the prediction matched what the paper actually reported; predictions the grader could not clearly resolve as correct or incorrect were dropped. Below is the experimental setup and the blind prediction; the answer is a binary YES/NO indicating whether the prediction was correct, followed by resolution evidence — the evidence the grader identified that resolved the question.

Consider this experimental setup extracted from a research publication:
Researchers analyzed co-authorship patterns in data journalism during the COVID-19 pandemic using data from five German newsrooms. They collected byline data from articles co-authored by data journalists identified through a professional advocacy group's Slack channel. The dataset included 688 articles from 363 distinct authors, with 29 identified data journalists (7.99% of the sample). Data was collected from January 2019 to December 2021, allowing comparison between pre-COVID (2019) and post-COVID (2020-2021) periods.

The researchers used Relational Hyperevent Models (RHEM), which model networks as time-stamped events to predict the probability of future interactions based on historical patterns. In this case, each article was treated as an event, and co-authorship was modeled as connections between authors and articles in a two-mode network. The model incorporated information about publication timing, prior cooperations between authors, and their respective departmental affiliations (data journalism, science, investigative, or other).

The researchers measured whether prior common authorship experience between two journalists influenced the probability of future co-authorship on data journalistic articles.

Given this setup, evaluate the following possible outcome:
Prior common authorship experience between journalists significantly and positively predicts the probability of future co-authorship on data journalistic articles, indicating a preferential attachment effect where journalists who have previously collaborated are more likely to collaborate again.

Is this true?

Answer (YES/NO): YES